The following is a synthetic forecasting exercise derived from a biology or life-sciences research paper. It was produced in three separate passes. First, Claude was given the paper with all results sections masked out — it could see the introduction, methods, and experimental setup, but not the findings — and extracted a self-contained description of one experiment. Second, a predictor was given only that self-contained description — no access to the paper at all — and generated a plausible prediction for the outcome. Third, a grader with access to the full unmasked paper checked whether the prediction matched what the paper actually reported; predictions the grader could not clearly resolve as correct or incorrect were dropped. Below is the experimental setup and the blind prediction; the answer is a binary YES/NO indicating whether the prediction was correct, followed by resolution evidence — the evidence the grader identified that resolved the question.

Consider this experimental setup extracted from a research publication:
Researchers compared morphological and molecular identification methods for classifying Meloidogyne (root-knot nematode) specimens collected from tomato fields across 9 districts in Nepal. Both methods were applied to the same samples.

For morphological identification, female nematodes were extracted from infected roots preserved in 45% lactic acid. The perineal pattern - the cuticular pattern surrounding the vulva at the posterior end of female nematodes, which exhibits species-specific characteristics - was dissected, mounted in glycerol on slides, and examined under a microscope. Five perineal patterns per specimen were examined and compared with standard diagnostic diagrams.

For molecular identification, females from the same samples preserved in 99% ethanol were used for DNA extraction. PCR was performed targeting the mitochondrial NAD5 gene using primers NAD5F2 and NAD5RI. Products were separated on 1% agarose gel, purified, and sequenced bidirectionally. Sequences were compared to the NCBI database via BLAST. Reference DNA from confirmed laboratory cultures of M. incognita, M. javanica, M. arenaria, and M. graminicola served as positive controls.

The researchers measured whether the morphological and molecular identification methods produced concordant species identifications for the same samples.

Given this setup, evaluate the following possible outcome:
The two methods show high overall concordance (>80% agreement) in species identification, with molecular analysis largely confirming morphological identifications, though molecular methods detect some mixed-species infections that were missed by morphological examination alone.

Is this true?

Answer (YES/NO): NO